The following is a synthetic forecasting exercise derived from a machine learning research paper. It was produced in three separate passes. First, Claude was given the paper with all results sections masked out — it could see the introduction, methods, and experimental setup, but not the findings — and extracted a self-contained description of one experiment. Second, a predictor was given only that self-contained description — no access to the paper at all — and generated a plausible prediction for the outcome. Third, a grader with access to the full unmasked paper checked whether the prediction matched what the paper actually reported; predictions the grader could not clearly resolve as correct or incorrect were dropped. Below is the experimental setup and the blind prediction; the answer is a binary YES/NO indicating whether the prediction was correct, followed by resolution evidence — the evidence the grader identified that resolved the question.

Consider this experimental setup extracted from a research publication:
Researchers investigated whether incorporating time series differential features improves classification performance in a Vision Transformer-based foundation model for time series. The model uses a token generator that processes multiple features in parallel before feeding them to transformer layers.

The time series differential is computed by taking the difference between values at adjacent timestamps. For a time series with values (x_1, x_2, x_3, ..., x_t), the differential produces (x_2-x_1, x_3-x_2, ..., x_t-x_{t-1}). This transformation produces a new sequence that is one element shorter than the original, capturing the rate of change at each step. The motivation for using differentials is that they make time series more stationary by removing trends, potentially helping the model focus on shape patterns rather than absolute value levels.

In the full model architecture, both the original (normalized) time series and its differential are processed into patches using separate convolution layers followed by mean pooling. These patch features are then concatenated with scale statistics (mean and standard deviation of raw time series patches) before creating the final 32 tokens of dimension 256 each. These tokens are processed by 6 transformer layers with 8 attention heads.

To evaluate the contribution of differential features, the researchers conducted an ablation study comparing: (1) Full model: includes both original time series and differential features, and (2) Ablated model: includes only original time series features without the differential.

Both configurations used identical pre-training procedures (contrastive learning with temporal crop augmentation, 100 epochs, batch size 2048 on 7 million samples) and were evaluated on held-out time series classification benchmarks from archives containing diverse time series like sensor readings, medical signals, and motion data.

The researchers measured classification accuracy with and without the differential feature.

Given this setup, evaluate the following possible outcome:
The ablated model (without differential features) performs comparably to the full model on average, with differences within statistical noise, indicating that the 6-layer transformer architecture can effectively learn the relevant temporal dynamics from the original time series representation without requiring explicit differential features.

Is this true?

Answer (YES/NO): NO